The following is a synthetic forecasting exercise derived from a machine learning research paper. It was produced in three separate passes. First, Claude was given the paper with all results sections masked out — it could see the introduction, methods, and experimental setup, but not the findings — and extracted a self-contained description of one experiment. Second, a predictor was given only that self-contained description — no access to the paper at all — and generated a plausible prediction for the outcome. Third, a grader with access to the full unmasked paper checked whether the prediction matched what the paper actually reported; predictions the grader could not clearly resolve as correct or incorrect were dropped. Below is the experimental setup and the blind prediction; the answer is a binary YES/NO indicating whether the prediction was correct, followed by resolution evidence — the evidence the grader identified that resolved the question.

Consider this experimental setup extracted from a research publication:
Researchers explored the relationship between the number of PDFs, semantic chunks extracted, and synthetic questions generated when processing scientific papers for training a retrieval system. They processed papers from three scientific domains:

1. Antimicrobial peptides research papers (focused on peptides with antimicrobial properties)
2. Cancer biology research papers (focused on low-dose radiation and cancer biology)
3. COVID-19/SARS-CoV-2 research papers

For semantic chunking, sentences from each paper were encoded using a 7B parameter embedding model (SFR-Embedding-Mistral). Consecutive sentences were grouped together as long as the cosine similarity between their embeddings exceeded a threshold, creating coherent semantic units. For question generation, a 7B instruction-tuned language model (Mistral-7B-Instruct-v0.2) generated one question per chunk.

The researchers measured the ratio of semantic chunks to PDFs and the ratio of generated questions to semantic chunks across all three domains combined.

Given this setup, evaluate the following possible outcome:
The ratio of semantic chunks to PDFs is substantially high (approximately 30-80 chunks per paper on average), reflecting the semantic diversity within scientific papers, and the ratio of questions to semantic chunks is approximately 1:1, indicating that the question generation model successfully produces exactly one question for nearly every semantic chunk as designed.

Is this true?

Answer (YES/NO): NO